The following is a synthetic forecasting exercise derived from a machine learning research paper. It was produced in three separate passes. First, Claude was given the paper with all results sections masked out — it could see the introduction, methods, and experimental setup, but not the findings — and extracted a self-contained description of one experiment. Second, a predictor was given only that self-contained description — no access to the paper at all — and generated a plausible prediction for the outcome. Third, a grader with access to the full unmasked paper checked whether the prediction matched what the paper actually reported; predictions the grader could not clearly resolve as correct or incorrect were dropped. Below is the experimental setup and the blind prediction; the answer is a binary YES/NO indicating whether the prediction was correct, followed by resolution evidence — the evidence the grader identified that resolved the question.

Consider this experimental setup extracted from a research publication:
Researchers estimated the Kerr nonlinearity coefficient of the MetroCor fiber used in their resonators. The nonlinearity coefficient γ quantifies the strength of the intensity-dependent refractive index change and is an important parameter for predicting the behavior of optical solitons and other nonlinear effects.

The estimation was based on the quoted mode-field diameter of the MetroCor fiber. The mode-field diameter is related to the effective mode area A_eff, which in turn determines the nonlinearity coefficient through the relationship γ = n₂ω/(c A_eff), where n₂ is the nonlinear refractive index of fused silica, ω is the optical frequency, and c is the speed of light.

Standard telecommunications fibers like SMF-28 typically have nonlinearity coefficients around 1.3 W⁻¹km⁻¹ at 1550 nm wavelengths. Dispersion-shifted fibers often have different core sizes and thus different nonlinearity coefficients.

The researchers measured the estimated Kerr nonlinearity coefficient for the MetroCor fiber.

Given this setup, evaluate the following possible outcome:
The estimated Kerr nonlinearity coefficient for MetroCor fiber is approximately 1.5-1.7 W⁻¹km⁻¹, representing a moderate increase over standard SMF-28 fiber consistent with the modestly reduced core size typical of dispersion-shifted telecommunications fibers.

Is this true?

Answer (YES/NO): NO